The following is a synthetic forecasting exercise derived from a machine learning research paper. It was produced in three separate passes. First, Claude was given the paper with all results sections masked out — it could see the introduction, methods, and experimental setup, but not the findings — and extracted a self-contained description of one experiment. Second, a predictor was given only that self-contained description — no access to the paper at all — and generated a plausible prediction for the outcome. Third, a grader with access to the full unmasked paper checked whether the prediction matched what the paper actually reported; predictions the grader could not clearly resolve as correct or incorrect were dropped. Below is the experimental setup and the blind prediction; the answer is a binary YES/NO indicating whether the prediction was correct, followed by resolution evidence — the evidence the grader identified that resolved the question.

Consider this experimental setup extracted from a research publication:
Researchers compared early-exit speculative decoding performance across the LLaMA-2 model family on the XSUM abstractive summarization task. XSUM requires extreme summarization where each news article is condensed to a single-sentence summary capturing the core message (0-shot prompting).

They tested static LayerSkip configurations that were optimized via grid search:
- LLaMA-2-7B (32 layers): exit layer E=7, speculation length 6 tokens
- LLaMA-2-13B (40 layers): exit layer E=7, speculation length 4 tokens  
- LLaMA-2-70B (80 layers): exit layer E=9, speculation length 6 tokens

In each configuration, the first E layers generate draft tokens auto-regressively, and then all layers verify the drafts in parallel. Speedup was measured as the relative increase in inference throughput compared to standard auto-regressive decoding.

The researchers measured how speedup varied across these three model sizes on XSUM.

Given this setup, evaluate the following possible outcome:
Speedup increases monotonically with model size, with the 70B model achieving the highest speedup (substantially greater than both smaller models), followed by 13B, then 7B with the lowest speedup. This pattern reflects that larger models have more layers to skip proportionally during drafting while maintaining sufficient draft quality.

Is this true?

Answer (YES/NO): NO